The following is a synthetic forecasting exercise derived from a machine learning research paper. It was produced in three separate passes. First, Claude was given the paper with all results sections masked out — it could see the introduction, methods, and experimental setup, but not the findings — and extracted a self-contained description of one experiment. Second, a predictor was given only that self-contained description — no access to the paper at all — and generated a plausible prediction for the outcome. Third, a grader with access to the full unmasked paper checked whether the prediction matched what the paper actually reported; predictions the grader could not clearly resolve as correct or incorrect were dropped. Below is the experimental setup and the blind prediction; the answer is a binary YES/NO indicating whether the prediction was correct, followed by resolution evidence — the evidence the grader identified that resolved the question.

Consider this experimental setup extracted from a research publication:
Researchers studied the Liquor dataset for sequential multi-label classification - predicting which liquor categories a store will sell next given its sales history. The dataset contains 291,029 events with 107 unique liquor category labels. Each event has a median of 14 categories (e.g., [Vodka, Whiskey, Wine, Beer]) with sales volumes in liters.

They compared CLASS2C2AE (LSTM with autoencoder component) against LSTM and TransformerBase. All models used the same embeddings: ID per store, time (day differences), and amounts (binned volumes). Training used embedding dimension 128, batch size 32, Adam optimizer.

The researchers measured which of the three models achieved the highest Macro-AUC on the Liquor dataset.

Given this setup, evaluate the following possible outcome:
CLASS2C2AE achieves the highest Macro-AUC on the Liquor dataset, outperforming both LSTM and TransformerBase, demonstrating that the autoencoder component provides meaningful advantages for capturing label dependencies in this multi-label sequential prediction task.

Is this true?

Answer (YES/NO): YES